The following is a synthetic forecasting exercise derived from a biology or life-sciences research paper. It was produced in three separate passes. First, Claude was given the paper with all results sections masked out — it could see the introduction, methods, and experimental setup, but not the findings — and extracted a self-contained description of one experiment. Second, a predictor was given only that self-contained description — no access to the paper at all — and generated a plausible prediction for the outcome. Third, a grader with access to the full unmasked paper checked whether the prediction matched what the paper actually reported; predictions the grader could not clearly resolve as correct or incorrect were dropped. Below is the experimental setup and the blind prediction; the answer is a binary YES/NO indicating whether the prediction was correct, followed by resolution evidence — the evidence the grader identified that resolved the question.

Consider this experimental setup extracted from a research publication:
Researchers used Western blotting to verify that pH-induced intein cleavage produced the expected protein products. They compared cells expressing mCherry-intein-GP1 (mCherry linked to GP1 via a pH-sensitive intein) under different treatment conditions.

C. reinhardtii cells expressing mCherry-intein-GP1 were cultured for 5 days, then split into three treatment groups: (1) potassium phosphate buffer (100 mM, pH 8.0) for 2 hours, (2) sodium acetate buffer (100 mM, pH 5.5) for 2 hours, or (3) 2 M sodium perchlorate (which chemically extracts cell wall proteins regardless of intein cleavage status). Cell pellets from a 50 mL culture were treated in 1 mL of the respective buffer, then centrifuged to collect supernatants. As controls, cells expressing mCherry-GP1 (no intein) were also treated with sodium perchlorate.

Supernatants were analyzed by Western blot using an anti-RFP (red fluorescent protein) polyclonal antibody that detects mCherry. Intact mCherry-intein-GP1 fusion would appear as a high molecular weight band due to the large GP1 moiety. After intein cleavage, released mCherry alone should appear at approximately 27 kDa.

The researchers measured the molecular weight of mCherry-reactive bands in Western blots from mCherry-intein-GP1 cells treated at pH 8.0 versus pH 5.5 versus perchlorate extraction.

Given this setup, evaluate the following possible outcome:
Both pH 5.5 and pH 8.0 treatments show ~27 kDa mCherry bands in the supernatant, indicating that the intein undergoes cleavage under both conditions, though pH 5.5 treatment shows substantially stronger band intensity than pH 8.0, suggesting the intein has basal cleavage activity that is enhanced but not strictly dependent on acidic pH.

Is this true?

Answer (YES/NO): NO